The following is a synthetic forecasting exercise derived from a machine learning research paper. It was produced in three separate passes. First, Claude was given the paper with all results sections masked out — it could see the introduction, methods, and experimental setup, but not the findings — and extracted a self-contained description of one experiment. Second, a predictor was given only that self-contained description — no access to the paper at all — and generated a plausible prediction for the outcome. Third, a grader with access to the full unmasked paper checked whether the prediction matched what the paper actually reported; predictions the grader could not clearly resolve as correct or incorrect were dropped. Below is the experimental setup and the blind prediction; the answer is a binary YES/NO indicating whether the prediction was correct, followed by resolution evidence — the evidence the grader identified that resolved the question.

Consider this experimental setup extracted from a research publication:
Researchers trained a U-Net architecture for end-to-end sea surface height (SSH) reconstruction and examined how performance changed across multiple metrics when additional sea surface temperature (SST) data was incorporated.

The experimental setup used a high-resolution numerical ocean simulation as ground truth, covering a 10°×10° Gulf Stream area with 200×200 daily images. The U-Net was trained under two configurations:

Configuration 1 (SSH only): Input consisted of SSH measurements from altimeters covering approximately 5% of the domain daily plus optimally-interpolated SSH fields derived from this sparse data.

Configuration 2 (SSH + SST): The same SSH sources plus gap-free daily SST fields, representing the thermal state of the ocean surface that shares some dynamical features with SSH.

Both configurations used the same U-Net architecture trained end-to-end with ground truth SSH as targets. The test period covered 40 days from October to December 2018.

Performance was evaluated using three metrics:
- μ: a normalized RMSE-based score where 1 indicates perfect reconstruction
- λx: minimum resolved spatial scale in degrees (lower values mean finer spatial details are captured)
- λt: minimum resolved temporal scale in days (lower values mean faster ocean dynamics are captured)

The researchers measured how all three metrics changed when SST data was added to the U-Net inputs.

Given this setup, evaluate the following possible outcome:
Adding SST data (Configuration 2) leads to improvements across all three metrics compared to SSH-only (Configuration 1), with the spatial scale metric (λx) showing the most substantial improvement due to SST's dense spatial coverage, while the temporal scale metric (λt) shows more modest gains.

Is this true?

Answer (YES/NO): NO